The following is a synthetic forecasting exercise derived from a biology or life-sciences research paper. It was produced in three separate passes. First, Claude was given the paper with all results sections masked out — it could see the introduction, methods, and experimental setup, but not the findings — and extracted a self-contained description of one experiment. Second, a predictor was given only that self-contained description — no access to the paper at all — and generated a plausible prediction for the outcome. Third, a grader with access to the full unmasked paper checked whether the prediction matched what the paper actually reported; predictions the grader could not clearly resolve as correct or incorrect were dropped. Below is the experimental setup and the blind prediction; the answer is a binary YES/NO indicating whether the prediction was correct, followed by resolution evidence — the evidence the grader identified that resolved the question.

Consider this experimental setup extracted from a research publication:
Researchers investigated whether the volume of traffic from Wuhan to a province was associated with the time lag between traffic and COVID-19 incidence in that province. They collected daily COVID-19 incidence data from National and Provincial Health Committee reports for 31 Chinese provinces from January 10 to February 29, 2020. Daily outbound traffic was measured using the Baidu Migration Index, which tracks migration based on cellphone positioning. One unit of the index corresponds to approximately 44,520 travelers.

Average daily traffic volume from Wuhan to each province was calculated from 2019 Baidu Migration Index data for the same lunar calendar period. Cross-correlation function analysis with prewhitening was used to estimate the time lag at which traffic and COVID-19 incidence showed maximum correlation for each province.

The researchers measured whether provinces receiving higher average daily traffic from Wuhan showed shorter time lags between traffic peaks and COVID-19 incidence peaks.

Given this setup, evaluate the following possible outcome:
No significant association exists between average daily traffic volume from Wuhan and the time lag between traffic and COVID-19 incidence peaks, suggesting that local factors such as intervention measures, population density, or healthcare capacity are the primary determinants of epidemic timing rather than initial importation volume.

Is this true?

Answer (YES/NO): NO